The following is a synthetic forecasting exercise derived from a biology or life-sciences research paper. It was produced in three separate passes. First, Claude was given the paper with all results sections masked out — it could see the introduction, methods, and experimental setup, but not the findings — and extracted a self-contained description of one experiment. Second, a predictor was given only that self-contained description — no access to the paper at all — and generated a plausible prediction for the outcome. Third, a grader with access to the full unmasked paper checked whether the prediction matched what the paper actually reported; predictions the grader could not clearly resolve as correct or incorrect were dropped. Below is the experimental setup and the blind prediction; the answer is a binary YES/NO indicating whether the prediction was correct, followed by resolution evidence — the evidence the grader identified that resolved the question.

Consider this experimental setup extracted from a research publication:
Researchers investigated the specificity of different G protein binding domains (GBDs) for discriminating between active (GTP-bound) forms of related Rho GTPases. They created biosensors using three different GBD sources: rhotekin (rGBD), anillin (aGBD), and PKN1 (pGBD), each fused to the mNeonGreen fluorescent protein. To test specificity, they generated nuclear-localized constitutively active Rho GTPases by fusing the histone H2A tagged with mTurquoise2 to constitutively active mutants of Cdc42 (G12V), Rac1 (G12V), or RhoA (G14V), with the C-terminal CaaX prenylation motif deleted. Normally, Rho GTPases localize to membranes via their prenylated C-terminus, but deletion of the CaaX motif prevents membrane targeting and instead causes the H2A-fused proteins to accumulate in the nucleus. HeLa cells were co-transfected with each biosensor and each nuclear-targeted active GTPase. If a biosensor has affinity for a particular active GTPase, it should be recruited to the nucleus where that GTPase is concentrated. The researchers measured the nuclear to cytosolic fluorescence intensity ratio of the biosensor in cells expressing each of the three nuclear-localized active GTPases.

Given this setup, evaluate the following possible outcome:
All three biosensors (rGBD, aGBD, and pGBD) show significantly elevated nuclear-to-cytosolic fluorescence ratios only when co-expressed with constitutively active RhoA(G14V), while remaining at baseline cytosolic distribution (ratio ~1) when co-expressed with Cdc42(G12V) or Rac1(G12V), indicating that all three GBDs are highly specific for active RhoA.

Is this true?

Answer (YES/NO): NO